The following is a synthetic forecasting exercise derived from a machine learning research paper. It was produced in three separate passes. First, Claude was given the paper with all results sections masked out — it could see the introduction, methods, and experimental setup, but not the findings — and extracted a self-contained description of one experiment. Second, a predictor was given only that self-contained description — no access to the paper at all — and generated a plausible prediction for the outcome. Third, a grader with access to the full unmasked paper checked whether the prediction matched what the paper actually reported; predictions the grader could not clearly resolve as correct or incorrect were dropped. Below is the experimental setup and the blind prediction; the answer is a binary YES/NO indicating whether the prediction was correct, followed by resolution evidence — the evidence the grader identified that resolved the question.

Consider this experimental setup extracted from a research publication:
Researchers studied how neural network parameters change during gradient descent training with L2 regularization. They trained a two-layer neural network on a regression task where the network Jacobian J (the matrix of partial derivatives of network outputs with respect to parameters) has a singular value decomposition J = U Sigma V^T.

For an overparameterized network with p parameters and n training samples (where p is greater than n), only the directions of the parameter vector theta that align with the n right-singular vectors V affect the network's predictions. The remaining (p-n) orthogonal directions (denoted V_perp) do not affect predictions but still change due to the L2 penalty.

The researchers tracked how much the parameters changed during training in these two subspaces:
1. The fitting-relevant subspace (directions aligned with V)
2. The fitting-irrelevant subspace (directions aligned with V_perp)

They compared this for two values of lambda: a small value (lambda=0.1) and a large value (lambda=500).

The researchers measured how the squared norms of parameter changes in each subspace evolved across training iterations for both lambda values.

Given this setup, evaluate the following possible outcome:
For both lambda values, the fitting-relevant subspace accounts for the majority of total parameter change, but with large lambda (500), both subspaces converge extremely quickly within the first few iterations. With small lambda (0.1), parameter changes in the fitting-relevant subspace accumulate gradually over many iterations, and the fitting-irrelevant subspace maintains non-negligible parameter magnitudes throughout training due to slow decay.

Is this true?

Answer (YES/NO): NO